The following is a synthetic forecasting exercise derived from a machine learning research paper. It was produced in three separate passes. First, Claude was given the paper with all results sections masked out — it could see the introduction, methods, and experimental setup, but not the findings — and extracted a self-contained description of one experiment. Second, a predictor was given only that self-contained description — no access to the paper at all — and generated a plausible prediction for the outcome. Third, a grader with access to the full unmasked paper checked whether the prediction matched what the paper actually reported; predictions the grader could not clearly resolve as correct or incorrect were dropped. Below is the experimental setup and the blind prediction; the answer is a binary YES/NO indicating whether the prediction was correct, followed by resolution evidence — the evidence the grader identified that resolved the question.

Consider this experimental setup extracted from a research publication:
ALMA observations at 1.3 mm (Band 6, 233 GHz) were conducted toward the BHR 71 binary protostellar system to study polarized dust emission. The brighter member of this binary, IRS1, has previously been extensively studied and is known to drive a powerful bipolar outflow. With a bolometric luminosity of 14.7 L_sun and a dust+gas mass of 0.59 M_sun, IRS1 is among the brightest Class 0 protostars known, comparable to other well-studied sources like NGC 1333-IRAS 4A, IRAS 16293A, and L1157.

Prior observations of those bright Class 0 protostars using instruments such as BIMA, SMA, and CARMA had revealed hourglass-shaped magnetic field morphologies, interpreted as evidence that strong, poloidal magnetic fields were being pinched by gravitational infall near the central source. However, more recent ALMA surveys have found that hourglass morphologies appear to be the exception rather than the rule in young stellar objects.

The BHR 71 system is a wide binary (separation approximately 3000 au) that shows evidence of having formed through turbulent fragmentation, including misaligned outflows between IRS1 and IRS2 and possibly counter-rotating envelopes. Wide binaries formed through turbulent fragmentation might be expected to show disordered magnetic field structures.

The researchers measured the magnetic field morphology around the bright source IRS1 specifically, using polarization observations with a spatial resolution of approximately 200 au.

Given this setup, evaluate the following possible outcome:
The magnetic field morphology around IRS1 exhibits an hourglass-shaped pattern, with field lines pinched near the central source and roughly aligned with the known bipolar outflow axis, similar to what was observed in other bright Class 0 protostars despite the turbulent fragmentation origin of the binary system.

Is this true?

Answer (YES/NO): YES